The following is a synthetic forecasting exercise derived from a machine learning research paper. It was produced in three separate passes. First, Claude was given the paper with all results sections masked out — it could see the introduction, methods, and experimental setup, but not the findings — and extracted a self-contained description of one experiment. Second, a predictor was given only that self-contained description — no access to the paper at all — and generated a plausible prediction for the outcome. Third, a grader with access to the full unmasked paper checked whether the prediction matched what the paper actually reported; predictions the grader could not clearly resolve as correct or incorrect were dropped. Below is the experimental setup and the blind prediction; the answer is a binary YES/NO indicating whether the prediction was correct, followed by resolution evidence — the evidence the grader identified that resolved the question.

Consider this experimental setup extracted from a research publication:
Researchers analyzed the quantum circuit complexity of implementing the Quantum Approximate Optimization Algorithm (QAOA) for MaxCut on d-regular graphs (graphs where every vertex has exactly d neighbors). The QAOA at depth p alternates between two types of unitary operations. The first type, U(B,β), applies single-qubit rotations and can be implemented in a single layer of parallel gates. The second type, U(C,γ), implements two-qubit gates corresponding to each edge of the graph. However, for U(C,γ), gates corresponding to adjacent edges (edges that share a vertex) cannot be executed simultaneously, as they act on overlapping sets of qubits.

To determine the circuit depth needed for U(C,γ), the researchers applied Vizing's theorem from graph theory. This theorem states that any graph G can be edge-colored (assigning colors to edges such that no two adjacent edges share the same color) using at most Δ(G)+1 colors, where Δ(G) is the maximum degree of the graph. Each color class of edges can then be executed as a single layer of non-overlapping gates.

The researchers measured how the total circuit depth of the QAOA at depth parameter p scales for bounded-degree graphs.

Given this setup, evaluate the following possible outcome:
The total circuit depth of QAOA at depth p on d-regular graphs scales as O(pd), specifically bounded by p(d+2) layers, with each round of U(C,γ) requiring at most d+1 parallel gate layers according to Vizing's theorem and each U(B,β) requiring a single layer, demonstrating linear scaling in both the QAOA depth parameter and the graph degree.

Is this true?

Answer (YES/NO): NO